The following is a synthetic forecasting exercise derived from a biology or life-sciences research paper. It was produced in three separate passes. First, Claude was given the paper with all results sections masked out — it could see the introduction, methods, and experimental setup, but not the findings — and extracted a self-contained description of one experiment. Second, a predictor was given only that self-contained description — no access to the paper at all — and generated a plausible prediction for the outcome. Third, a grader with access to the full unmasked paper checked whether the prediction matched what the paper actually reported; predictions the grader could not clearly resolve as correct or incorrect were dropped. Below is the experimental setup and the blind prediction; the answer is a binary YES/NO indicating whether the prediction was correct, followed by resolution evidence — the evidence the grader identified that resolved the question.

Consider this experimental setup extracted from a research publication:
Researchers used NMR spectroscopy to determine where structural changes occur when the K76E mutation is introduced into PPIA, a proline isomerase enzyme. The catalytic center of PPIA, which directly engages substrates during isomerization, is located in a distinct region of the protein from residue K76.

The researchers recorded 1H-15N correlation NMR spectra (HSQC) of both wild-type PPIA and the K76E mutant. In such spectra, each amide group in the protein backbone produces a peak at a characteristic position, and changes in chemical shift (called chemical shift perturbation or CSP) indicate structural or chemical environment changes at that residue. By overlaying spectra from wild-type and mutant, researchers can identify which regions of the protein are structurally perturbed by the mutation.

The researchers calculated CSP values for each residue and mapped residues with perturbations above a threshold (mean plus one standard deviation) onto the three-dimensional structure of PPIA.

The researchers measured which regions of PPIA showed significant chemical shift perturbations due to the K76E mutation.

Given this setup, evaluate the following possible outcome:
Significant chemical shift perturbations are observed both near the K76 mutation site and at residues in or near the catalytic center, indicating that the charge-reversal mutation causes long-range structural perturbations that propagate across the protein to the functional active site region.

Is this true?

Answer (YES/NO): NO